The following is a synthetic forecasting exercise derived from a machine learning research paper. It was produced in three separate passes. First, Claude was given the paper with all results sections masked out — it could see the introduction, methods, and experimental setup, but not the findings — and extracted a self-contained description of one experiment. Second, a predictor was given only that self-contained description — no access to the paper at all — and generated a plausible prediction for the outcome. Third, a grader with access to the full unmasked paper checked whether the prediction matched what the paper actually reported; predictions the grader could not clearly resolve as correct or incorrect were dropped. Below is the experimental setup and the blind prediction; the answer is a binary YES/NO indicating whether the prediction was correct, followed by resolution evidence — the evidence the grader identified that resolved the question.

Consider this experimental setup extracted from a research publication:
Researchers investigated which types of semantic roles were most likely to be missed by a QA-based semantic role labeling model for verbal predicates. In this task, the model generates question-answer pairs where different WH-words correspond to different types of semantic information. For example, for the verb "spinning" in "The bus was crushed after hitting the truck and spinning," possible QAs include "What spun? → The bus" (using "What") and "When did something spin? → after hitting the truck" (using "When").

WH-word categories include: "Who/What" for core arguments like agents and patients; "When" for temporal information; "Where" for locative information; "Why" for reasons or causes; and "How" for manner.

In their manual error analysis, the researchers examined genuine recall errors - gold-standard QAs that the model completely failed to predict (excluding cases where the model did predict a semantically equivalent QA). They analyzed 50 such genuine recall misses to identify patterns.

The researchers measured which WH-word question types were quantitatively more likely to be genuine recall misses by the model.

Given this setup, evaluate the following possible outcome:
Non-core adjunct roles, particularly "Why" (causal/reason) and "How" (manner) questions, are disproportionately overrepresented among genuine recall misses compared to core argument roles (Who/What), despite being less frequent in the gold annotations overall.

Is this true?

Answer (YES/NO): NO